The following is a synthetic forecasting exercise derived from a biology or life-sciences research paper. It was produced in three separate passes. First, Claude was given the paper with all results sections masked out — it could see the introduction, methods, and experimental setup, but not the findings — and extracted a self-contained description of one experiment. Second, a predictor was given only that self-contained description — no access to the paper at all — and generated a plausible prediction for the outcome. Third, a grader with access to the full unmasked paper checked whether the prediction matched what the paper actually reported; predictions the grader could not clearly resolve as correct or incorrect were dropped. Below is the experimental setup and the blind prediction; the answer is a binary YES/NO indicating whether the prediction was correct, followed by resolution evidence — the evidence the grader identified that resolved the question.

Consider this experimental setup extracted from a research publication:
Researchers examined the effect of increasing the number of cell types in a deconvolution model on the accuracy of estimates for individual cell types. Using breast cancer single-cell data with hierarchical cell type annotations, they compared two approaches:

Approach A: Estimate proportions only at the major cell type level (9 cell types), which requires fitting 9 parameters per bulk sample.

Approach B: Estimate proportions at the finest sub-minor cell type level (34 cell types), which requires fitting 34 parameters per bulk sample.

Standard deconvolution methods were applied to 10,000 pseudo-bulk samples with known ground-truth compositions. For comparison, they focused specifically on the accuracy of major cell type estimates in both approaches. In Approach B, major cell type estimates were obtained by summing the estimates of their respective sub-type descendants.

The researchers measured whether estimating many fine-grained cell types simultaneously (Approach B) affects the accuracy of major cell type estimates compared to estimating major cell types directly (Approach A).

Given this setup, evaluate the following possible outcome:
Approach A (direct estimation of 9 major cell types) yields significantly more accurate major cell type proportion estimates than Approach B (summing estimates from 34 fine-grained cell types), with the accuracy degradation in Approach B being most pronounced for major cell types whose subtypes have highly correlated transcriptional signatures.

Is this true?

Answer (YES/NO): NO